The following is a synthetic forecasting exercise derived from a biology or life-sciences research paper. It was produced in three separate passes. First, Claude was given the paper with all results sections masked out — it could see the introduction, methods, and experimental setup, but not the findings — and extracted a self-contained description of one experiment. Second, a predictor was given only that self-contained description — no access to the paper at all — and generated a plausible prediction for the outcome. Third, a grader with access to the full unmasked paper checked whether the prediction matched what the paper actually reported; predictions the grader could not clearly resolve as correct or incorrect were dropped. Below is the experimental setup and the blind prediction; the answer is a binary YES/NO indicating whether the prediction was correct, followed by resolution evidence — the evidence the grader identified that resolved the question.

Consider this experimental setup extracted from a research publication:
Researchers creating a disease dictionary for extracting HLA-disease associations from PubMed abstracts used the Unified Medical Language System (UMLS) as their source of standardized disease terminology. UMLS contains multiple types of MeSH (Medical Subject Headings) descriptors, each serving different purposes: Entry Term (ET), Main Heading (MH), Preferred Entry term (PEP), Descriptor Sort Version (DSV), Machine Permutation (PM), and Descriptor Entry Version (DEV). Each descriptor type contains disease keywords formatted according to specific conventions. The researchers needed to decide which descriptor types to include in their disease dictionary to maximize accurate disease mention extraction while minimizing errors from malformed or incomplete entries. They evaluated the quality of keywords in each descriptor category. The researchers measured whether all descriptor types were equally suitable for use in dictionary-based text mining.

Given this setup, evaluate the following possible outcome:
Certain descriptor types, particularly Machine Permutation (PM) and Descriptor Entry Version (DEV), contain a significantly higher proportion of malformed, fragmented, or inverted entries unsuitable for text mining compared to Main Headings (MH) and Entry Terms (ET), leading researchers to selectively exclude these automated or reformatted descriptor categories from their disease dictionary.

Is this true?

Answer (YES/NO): NO